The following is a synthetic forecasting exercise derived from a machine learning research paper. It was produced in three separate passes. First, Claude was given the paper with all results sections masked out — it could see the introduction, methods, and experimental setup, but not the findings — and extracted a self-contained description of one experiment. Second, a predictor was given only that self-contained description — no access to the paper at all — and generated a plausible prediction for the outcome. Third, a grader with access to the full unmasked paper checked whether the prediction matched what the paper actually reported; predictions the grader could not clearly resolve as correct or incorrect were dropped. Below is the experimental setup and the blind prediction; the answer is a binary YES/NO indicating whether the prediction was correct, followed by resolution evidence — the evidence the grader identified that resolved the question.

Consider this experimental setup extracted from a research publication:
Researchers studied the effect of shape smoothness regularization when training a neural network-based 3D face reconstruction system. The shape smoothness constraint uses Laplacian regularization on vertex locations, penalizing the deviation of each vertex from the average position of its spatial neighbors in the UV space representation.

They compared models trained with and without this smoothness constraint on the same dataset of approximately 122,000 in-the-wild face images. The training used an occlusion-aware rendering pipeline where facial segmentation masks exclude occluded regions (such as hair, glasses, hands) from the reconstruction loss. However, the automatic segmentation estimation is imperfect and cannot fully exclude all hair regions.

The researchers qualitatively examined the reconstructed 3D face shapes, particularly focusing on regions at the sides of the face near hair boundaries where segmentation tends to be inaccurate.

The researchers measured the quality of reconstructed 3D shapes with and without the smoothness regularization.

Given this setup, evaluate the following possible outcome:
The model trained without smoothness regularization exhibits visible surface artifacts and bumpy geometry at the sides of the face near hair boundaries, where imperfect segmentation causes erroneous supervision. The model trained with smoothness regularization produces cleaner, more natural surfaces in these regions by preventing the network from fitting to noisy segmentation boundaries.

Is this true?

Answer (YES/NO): YES